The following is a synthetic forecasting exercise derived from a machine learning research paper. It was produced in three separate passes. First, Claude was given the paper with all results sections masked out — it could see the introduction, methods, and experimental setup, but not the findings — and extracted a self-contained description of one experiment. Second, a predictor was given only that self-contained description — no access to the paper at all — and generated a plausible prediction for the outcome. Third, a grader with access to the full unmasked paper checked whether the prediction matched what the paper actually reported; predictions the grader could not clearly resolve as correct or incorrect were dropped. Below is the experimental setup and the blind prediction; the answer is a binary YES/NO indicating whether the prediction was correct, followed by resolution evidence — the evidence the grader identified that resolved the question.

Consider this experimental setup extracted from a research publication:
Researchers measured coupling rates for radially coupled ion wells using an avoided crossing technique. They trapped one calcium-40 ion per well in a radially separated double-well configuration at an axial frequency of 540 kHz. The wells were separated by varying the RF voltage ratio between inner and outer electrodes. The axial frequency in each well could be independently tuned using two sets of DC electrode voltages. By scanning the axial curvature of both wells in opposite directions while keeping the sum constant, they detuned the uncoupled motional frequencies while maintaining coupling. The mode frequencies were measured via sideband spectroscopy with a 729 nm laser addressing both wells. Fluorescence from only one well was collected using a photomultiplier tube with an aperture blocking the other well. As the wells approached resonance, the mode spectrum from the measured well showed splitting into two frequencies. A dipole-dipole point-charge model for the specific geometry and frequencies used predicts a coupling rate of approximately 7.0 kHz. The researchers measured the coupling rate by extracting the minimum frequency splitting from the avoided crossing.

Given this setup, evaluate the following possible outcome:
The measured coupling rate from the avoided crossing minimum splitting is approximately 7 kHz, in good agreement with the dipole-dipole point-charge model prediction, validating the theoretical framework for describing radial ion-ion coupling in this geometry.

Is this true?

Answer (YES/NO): NO